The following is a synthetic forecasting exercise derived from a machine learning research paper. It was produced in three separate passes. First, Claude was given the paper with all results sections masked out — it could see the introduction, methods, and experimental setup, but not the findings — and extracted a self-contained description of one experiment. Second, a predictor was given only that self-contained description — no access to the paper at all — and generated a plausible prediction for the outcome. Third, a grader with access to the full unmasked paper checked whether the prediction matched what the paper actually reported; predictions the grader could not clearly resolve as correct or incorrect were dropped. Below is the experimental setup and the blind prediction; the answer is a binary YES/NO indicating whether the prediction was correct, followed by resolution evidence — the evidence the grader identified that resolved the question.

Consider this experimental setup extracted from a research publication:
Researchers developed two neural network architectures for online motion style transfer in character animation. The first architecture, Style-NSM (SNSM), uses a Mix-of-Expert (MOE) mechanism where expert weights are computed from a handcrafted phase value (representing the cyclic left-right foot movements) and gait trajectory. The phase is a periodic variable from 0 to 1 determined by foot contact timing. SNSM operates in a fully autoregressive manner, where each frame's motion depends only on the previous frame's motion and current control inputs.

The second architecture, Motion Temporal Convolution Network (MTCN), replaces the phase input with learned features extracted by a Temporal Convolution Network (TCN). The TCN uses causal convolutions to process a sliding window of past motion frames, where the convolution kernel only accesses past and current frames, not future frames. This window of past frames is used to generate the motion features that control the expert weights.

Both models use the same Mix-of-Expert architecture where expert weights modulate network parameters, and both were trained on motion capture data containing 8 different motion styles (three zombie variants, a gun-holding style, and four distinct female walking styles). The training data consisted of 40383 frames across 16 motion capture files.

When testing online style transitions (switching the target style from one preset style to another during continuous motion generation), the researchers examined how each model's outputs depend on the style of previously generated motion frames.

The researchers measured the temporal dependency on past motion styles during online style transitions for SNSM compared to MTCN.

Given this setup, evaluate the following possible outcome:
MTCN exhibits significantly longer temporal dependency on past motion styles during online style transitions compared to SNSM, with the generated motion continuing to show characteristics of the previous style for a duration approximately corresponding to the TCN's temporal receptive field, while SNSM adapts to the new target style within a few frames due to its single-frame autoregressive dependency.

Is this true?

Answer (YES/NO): YES